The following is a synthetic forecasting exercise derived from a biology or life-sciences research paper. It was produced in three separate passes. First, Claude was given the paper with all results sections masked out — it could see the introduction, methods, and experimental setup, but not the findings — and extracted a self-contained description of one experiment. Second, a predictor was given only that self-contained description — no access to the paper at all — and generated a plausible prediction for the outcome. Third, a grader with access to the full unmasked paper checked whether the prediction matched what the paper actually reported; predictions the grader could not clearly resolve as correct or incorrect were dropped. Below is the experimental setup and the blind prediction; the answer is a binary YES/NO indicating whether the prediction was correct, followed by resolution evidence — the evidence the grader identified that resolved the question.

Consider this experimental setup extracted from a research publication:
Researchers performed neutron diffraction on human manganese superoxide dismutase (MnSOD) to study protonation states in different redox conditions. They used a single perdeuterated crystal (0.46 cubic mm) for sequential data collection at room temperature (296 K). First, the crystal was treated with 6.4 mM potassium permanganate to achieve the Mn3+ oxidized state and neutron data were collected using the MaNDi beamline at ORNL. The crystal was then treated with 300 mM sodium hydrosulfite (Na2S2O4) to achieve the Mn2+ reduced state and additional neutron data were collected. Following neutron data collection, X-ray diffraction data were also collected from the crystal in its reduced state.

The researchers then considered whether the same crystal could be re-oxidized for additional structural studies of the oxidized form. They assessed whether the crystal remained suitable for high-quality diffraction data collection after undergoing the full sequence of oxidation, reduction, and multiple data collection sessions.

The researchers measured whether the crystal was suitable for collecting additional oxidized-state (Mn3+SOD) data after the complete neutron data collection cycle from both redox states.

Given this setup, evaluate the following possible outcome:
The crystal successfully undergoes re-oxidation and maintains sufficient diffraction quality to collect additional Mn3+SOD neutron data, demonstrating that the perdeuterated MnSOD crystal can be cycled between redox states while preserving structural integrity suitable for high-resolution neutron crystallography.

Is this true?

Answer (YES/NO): NO